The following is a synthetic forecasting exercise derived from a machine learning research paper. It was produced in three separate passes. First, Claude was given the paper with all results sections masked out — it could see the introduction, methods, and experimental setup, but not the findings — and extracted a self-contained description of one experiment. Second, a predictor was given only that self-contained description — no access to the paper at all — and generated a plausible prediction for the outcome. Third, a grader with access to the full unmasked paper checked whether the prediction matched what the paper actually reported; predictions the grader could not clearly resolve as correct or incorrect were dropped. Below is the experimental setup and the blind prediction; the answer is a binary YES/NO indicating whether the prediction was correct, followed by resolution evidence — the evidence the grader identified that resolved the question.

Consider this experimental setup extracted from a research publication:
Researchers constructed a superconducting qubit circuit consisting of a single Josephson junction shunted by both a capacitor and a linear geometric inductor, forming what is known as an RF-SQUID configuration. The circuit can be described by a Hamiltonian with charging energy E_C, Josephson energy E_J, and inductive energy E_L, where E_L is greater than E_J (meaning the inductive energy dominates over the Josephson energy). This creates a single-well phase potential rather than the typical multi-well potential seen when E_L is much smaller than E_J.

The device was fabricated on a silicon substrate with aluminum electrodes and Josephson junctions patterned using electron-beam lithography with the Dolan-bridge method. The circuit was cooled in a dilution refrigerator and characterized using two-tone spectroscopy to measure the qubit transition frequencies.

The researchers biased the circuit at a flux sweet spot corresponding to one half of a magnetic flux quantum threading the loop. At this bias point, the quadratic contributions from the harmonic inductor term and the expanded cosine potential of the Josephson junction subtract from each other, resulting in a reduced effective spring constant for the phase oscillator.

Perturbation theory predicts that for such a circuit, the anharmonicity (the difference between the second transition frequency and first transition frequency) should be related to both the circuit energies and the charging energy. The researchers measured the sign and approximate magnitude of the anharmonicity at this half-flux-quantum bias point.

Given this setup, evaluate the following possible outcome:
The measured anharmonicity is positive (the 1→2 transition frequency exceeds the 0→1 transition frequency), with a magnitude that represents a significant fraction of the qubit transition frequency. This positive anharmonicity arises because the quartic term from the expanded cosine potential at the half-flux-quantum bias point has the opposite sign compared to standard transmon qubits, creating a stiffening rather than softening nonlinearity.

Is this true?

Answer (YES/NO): NO